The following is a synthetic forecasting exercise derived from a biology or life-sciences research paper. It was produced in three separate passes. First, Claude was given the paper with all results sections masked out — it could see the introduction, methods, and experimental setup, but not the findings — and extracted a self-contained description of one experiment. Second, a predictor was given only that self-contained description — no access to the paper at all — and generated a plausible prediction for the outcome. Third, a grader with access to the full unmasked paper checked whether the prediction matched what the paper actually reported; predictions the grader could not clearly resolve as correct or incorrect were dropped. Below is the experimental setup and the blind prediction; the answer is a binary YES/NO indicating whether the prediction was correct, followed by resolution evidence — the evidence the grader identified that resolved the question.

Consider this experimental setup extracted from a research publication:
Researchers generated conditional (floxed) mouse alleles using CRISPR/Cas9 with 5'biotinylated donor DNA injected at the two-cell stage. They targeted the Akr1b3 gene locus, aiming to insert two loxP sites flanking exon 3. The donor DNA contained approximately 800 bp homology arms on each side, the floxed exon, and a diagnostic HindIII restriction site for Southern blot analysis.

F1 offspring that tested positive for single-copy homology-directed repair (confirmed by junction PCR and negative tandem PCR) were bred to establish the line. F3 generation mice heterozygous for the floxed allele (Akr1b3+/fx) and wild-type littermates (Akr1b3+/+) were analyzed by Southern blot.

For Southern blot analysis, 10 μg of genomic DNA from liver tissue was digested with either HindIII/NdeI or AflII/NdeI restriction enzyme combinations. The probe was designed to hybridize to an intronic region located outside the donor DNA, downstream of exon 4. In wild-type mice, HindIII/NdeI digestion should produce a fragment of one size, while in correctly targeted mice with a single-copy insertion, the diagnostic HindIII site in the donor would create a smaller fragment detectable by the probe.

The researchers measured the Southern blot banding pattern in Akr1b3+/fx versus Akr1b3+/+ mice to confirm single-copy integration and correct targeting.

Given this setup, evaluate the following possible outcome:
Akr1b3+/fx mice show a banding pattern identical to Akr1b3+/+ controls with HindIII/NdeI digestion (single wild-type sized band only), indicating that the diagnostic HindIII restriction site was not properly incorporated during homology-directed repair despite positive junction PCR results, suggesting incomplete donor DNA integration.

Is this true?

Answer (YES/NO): NO